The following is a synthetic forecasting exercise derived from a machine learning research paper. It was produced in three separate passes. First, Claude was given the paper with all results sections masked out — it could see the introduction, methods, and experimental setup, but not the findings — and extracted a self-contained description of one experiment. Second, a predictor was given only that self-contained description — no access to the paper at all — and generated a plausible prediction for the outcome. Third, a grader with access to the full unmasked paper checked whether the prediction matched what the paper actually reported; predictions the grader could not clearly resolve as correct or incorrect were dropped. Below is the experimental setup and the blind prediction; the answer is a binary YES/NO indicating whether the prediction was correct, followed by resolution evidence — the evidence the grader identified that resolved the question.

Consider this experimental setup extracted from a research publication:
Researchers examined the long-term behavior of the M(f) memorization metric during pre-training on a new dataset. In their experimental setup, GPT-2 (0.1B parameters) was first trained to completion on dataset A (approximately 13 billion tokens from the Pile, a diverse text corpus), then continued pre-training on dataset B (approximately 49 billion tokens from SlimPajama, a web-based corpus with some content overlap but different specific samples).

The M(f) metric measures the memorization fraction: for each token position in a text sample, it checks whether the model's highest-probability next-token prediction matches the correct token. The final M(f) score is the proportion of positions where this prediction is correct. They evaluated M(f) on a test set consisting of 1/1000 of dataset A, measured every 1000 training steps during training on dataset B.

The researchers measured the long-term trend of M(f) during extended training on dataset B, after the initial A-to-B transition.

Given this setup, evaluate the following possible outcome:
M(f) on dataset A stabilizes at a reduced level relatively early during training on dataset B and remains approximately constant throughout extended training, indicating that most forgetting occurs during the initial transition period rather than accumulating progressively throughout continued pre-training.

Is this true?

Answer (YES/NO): NO